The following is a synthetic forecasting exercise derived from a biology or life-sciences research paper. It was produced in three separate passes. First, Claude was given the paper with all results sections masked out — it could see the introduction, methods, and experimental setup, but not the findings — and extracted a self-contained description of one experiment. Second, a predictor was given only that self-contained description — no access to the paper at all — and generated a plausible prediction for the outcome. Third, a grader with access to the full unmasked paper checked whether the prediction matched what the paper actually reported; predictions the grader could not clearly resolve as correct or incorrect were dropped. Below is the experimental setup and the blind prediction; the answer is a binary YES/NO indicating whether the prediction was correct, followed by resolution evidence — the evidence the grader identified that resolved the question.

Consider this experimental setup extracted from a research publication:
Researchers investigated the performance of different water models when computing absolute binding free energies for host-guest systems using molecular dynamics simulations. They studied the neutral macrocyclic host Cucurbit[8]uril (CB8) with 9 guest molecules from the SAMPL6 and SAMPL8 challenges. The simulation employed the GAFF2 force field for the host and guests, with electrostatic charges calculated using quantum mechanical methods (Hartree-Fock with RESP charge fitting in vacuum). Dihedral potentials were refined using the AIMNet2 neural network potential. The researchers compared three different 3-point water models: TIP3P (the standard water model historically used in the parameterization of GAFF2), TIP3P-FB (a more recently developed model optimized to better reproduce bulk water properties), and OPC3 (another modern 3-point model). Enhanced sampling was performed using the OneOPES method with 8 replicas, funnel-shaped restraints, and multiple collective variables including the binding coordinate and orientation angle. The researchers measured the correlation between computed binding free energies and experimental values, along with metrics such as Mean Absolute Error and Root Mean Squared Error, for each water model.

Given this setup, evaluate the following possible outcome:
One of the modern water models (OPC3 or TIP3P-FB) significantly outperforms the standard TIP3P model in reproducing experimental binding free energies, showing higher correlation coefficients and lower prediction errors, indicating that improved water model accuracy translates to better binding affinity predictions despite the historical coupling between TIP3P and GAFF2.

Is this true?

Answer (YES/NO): NO